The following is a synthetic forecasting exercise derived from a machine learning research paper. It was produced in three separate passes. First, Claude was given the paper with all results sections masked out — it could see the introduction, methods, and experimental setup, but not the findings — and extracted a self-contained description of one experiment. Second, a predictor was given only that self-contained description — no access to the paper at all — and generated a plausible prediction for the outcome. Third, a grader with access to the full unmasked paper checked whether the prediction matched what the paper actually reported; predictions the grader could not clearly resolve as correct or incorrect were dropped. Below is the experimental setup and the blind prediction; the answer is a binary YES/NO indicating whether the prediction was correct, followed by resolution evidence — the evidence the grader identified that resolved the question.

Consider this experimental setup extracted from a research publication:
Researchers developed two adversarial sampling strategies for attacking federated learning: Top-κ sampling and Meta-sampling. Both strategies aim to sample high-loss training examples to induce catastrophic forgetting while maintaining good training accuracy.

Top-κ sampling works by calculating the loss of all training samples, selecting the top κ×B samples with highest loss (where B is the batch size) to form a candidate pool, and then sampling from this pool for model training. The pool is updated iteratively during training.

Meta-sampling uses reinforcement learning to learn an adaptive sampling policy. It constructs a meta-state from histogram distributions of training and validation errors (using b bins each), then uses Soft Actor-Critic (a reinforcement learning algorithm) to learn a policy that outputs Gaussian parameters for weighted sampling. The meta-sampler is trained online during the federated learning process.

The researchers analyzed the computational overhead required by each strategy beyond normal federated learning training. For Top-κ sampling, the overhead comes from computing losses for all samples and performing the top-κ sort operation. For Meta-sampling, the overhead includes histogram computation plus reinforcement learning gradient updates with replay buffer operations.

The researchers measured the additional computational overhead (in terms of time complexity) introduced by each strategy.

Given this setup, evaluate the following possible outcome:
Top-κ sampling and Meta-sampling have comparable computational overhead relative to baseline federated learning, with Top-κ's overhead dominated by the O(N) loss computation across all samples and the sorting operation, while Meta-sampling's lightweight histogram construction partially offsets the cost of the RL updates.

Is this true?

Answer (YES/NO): NO